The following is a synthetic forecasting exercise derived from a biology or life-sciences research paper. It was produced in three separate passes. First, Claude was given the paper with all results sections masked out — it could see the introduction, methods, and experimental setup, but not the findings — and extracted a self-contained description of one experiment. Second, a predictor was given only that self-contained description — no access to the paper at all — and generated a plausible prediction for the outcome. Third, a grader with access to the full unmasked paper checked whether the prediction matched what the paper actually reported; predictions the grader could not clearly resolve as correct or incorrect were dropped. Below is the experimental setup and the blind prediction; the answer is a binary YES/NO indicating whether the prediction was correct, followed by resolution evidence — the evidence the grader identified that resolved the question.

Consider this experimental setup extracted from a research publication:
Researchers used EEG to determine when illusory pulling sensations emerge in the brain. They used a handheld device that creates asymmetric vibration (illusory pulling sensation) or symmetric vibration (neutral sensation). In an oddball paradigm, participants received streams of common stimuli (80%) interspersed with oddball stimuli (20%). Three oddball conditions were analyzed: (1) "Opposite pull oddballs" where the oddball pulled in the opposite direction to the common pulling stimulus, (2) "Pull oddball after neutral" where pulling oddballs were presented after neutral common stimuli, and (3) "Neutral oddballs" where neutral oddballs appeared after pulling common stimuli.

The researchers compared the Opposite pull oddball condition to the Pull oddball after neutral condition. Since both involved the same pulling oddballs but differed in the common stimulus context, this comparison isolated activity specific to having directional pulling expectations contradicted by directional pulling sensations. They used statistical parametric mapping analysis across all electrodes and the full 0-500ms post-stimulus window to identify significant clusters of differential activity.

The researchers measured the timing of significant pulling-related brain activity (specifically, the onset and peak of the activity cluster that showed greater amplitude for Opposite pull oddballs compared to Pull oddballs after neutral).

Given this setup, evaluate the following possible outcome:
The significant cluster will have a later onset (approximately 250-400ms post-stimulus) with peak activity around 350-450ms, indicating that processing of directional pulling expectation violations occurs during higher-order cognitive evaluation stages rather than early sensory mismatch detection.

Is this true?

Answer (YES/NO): NO